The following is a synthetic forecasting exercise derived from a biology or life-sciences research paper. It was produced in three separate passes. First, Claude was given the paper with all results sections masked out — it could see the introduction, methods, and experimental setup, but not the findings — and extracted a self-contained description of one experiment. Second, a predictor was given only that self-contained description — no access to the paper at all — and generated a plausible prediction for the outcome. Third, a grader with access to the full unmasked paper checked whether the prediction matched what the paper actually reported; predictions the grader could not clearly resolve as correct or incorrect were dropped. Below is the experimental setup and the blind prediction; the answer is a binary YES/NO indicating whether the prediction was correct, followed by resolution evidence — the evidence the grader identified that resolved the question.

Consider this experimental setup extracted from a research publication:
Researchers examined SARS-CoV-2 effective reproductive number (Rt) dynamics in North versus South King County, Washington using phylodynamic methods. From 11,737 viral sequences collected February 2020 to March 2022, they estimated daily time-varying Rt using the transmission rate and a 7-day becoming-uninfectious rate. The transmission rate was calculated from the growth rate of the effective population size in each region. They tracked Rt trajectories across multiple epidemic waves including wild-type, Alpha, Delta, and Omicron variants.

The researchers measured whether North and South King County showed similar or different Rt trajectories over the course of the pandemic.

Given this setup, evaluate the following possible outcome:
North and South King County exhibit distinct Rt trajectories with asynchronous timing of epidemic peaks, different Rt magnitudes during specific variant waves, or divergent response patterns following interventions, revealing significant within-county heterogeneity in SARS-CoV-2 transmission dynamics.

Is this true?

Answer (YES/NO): YES